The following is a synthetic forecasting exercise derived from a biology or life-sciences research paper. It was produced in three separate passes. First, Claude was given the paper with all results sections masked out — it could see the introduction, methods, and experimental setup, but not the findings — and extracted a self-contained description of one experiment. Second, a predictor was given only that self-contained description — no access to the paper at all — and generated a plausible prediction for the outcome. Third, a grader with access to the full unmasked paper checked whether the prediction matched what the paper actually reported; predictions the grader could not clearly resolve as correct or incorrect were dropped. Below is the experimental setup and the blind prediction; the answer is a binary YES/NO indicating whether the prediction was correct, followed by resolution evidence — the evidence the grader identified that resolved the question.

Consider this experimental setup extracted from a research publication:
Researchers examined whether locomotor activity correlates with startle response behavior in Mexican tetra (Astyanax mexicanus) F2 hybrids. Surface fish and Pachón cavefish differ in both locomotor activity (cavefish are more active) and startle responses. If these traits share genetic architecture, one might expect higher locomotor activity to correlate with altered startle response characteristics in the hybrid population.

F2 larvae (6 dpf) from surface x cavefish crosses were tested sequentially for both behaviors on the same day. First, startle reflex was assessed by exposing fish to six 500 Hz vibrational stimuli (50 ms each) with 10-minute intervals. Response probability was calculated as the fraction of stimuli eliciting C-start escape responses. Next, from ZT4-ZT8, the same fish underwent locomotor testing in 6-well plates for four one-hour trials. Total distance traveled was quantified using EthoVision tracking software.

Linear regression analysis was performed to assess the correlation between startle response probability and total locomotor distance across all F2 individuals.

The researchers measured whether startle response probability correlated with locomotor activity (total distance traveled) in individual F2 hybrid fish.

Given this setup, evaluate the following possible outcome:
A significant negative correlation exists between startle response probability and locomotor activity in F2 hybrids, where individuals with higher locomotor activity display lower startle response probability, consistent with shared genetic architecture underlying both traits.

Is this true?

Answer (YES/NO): NO